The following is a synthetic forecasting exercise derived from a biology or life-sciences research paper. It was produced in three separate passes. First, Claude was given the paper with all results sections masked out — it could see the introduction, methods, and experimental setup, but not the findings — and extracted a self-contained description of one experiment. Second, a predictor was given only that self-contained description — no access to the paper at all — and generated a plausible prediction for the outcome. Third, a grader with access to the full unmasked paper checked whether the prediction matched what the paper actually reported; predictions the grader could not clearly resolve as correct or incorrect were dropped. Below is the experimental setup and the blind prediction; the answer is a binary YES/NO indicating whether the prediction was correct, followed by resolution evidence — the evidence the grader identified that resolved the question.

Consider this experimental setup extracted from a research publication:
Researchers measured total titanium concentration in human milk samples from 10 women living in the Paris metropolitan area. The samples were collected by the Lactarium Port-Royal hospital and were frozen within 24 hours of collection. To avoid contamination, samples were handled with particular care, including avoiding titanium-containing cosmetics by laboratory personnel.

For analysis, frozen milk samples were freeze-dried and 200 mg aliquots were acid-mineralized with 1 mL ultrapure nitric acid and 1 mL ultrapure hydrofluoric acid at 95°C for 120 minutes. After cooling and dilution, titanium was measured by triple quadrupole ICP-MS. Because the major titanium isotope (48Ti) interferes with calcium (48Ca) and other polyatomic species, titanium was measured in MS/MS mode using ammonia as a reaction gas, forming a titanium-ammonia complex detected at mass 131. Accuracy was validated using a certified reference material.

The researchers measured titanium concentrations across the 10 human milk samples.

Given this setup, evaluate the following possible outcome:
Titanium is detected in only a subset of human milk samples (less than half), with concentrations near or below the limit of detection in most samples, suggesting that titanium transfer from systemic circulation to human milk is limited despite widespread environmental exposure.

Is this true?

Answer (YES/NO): NO